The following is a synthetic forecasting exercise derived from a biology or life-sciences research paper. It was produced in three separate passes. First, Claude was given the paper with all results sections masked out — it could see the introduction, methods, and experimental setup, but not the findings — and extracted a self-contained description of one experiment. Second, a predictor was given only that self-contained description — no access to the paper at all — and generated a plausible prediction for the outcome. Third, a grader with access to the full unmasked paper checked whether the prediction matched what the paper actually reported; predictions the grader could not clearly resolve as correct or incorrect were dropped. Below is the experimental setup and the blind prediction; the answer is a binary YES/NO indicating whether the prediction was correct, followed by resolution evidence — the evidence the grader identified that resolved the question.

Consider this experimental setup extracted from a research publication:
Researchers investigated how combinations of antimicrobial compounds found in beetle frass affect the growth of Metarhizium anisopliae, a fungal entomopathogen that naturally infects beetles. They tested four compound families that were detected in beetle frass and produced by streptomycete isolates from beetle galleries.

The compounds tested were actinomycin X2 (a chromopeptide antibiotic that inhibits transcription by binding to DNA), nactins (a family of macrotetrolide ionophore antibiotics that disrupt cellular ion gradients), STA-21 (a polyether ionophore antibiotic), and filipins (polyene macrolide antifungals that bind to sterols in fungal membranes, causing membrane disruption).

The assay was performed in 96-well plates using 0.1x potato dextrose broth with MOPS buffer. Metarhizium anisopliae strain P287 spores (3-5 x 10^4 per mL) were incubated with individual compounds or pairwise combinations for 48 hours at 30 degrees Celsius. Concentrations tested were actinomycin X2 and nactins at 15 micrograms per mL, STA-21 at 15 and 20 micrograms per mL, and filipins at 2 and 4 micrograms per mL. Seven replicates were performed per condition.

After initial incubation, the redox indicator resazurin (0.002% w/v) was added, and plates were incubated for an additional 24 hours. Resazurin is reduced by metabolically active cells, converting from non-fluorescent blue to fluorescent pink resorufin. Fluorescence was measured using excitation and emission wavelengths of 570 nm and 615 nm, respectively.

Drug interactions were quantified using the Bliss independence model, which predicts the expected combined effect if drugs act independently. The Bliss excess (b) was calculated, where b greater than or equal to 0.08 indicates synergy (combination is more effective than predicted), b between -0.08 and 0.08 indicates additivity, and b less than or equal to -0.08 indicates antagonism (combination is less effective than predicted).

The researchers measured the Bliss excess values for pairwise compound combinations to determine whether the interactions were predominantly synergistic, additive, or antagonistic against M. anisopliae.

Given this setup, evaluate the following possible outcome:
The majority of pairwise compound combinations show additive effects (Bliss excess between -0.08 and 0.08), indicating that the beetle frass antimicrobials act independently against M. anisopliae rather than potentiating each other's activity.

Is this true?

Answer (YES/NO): NO